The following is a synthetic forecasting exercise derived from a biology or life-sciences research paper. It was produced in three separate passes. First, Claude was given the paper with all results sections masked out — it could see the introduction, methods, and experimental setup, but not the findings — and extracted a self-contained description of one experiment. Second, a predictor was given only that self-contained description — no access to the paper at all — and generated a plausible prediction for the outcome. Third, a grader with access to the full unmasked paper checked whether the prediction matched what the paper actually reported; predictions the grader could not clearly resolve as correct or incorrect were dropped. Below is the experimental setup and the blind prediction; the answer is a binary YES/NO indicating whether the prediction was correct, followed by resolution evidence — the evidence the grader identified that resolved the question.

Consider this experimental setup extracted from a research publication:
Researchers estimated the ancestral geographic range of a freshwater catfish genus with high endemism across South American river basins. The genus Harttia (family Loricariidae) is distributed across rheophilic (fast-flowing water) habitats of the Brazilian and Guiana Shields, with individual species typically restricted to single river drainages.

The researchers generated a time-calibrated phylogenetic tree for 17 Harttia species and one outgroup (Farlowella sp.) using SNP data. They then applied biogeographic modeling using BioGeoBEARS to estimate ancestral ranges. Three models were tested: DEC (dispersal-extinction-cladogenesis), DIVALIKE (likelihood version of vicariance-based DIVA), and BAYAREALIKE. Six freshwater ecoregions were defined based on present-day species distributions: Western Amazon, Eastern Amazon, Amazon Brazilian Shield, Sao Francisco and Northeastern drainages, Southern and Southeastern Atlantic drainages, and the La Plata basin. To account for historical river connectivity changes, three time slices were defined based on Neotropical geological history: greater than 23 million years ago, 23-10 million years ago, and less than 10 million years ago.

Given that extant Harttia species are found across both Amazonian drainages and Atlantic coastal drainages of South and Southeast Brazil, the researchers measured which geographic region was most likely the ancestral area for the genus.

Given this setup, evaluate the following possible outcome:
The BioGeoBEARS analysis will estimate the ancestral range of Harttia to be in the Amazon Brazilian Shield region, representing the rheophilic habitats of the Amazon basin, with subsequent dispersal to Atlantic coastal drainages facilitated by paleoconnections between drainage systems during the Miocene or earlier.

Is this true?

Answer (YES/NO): NO